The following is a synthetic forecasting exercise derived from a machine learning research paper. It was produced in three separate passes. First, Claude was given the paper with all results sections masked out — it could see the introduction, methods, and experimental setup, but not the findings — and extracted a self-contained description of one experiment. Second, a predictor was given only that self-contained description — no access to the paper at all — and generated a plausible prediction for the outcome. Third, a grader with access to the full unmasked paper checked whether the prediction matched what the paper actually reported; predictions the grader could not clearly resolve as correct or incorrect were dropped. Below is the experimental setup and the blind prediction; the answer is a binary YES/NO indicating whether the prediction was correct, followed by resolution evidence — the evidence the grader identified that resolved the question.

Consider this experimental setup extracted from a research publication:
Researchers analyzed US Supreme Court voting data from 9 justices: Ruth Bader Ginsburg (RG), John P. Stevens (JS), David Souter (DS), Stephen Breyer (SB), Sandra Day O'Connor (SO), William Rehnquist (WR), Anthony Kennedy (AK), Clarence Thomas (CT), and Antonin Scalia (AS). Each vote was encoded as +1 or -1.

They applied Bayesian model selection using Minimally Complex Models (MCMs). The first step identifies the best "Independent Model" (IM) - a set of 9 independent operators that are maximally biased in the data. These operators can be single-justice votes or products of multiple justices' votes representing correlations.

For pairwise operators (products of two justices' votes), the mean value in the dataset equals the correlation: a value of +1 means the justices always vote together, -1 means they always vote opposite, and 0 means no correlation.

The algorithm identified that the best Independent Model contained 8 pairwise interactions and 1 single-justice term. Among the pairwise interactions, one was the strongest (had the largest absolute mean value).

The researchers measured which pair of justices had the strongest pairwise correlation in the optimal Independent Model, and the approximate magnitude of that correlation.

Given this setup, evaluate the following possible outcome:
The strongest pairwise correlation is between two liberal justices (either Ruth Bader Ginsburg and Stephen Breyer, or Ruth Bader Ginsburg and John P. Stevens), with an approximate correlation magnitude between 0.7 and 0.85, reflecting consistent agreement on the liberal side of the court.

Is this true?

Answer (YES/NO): NO